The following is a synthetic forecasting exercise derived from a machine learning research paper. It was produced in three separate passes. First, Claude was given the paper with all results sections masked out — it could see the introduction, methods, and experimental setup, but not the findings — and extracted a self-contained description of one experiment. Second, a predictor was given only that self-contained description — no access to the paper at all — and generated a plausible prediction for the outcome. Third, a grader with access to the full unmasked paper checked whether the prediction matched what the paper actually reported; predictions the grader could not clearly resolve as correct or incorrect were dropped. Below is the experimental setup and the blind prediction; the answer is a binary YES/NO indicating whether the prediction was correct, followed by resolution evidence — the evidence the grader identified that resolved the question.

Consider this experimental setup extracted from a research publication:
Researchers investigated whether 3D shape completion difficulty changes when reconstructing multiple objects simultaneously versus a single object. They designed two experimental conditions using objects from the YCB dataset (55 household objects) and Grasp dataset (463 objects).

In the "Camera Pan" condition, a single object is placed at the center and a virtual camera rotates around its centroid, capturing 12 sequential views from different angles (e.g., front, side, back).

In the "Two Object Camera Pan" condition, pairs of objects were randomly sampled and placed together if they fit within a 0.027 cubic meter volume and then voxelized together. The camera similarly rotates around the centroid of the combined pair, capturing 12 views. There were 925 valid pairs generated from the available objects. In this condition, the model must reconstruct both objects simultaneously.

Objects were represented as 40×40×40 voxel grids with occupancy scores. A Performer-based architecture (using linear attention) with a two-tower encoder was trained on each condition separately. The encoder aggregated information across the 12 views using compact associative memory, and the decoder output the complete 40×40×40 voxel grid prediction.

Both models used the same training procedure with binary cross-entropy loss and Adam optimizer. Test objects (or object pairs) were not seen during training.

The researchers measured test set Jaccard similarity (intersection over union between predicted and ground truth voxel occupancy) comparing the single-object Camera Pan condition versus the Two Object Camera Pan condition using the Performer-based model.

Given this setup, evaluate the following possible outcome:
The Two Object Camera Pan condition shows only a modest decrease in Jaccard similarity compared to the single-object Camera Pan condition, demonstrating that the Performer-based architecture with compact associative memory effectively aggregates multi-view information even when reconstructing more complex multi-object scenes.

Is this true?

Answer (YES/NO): YES